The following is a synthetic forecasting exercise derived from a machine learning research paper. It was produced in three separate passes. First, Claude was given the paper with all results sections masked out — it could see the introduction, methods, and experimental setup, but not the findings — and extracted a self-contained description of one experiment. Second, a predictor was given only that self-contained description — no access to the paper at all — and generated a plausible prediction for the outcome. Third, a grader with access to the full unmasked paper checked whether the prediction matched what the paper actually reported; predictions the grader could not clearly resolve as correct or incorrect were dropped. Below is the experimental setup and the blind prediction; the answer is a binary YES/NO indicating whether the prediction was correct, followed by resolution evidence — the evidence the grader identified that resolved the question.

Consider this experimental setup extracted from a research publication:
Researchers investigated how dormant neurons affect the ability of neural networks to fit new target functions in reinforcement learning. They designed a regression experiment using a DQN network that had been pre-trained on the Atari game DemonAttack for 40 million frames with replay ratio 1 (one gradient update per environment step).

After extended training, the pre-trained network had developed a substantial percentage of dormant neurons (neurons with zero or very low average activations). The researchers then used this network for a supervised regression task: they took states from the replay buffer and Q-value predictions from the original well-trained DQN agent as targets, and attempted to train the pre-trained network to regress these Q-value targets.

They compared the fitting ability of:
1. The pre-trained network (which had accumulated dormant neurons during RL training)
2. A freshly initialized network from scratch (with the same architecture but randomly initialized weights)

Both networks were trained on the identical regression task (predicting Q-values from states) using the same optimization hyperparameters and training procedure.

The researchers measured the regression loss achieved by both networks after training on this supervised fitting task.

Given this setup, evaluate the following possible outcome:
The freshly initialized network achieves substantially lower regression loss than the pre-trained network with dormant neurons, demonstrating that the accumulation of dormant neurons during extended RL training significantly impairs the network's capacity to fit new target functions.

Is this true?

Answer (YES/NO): YES